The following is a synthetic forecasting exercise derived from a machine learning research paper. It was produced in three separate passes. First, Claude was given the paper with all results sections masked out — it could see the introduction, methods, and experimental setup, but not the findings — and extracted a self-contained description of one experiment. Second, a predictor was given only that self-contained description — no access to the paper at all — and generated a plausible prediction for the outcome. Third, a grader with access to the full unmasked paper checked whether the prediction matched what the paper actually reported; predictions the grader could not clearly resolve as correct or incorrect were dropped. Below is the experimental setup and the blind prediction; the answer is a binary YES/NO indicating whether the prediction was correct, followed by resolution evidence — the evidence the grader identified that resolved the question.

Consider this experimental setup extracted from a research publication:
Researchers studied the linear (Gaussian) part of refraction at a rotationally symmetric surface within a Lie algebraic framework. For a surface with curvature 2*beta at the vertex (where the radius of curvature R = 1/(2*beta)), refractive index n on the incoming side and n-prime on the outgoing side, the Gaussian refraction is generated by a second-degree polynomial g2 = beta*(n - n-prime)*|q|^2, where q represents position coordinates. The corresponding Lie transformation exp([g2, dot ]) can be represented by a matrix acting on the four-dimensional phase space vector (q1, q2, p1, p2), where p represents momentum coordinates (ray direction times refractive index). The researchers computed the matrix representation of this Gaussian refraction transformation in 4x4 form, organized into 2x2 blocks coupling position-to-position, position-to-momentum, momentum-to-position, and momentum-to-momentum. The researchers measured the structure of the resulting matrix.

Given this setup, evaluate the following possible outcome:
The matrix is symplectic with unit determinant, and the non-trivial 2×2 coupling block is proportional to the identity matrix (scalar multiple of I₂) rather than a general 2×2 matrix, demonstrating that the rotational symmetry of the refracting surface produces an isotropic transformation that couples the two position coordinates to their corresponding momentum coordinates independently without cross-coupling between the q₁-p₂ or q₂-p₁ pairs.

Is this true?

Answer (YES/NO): YES